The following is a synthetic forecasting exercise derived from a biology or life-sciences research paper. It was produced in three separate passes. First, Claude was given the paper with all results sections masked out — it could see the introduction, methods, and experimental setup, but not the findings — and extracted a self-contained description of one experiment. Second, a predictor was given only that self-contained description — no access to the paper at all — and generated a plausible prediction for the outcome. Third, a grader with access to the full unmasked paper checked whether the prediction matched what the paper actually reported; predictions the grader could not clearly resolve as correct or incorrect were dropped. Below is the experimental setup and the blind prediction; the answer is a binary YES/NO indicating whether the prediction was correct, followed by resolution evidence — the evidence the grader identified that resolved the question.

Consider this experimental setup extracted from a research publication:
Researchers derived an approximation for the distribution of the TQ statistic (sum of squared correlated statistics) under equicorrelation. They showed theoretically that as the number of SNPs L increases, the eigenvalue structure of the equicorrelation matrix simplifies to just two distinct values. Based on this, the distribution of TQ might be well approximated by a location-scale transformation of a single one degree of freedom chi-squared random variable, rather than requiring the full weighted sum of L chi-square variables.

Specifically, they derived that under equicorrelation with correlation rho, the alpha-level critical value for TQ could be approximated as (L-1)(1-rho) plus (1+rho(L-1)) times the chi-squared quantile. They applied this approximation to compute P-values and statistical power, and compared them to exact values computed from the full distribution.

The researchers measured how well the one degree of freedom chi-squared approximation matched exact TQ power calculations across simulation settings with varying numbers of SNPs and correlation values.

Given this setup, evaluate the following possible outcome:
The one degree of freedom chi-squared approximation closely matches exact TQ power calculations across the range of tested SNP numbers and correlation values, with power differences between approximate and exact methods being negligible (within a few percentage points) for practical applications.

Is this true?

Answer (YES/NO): YES